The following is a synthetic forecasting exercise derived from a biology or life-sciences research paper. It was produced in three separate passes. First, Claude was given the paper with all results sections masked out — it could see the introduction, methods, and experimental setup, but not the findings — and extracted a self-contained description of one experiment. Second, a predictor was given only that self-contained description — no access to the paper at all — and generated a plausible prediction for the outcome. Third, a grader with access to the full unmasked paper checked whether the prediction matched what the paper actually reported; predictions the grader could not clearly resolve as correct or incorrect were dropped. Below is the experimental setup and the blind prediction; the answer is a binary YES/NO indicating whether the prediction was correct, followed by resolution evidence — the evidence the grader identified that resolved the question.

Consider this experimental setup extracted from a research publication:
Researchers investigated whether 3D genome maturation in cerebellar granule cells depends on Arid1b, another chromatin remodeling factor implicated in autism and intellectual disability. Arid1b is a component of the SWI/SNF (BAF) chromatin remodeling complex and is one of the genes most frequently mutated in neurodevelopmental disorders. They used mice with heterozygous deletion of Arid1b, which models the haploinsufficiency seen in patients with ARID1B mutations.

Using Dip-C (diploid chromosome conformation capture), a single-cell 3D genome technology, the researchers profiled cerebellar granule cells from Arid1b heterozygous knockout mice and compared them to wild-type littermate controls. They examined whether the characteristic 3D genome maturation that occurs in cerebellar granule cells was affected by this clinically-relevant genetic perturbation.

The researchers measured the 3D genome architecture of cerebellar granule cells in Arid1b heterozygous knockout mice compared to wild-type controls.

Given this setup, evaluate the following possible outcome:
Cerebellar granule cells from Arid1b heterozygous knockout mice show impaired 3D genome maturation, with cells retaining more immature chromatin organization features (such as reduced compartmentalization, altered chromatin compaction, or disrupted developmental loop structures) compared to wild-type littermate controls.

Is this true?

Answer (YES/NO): NO